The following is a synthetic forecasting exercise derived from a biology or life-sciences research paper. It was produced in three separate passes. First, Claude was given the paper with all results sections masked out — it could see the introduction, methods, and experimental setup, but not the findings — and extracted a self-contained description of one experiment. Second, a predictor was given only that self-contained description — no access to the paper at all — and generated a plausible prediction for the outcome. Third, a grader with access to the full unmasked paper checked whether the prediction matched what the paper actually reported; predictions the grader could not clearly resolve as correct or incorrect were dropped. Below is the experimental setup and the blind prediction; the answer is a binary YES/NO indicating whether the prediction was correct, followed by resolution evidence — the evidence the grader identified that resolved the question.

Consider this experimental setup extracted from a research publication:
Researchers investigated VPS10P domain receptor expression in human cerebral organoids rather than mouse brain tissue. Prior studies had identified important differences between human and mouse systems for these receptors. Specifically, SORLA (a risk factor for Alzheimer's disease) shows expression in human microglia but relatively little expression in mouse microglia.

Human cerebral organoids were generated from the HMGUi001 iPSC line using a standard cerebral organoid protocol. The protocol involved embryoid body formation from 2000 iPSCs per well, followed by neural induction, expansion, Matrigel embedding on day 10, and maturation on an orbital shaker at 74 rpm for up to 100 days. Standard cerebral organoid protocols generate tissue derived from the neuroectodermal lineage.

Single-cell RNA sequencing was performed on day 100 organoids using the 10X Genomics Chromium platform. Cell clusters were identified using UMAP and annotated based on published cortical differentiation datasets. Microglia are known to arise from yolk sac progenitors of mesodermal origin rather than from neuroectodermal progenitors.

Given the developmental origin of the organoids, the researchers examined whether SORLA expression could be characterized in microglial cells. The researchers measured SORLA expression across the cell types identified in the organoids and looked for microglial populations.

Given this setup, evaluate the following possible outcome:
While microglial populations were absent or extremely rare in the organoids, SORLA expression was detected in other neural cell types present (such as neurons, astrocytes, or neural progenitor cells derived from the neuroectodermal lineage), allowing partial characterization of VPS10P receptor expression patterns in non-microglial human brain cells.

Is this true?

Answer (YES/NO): YES